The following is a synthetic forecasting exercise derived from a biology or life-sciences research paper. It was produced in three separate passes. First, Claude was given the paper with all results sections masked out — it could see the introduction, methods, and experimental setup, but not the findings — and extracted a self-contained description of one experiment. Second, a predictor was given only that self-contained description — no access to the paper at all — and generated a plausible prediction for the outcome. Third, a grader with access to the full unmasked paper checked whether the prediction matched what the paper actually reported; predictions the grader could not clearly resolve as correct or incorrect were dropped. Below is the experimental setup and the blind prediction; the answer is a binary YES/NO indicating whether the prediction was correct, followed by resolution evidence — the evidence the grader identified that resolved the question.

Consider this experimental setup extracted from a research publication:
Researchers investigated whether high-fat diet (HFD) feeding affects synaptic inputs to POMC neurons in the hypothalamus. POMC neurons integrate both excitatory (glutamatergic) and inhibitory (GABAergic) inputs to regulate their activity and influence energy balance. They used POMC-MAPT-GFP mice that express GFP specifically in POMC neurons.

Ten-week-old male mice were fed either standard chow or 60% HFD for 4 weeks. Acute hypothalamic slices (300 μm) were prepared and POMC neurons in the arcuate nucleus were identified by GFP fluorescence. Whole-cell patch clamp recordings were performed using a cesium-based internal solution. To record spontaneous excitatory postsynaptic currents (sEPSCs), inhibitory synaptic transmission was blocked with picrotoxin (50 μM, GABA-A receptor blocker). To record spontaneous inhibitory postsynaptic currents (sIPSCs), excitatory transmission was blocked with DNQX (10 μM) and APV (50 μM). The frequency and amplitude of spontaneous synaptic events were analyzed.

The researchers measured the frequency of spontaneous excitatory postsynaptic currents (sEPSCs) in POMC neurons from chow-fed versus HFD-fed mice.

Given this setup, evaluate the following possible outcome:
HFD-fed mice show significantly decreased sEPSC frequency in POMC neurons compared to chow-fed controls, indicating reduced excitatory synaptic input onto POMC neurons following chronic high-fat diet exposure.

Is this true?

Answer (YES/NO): NO